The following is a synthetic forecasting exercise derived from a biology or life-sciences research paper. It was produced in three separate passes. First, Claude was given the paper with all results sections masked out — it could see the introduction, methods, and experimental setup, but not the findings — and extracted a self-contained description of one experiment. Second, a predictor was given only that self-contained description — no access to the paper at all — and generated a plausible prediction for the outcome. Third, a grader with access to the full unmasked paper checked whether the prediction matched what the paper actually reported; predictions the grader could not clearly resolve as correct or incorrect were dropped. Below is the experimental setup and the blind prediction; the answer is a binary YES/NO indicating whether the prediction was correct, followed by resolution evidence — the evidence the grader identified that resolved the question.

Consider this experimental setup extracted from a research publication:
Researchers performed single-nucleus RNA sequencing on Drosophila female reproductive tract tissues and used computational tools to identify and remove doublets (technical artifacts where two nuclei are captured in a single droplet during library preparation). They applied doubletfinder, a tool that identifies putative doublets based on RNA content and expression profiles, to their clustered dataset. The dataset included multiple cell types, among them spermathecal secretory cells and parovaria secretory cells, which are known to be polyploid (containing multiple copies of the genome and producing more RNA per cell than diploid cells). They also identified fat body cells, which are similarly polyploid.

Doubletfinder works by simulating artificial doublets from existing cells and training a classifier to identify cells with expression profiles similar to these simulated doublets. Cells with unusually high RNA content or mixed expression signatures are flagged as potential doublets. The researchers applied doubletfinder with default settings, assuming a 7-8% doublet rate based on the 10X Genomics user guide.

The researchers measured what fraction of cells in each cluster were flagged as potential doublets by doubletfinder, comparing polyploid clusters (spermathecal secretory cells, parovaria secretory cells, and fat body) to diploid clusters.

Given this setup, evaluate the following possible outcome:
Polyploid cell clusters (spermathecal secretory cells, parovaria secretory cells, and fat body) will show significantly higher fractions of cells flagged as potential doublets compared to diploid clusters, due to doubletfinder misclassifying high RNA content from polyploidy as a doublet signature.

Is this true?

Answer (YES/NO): YES